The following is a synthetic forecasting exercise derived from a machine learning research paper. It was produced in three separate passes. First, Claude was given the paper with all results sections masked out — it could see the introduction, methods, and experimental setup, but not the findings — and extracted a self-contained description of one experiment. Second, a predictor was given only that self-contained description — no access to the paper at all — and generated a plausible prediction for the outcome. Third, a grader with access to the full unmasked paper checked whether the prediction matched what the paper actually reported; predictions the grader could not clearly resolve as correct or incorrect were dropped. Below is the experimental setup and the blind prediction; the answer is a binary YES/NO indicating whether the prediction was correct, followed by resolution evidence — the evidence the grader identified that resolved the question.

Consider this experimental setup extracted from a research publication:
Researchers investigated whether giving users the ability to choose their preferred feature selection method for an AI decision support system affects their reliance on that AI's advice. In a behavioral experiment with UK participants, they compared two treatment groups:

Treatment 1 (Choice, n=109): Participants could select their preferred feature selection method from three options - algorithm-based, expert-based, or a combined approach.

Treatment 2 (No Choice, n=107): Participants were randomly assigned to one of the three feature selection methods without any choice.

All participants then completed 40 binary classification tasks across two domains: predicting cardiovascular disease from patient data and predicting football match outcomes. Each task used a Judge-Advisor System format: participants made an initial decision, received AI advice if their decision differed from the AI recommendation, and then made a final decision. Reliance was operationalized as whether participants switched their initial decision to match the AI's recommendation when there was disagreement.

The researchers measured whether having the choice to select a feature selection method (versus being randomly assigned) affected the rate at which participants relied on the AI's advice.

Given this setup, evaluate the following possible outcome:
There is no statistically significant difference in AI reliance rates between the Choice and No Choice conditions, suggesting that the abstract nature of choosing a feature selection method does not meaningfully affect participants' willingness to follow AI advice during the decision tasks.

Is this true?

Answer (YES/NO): YES